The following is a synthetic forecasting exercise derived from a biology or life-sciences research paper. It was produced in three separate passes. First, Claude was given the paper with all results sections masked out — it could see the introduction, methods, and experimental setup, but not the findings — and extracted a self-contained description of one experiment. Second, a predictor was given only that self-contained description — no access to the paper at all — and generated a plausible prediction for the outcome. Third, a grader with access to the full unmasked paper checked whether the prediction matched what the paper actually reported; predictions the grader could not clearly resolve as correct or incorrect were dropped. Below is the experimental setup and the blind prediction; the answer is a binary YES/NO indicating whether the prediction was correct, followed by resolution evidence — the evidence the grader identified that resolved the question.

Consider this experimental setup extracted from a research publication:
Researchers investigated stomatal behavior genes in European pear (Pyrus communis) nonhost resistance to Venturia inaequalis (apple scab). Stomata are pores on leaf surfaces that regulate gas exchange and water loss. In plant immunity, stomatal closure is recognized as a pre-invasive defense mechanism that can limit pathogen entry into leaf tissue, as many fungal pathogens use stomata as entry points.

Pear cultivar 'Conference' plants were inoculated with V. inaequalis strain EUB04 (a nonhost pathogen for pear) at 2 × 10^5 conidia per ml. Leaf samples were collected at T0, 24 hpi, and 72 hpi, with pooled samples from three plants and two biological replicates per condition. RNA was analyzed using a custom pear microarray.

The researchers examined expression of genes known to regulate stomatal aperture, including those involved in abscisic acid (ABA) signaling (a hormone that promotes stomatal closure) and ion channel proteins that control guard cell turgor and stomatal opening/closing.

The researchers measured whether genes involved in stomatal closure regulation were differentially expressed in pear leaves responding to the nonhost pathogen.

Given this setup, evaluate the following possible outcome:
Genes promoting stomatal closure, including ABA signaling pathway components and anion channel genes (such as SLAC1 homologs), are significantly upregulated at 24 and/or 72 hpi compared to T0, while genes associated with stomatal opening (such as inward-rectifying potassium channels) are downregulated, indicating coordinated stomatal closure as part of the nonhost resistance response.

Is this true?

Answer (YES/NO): NO